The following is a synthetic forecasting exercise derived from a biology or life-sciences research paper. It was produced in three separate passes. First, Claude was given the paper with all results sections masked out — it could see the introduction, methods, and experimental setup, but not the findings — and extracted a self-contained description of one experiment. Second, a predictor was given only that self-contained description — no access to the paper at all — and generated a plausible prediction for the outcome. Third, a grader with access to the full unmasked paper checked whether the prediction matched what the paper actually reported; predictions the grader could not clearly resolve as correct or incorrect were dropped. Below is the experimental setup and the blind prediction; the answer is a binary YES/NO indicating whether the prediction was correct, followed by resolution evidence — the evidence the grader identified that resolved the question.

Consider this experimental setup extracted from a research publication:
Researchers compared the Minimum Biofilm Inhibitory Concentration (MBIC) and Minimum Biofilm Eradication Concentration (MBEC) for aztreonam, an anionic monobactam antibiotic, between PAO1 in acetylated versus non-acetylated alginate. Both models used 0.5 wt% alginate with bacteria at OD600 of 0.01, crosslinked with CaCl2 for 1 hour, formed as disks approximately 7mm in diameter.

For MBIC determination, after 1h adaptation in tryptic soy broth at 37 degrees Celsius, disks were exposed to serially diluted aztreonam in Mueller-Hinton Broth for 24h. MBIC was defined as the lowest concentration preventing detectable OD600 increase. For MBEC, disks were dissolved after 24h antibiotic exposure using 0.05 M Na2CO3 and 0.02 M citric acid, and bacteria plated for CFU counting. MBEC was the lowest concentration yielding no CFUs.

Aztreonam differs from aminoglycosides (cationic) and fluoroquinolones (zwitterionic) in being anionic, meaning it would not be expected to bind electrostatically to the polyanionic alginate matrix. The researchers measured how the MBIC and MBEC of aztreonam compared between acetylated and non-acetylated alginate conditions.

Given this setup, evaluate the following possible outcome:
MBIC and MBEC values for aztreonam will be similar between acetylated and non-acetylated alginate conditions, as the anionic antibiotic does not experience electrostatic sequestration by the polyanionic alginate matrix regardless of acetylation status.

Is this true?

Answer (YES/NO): NO